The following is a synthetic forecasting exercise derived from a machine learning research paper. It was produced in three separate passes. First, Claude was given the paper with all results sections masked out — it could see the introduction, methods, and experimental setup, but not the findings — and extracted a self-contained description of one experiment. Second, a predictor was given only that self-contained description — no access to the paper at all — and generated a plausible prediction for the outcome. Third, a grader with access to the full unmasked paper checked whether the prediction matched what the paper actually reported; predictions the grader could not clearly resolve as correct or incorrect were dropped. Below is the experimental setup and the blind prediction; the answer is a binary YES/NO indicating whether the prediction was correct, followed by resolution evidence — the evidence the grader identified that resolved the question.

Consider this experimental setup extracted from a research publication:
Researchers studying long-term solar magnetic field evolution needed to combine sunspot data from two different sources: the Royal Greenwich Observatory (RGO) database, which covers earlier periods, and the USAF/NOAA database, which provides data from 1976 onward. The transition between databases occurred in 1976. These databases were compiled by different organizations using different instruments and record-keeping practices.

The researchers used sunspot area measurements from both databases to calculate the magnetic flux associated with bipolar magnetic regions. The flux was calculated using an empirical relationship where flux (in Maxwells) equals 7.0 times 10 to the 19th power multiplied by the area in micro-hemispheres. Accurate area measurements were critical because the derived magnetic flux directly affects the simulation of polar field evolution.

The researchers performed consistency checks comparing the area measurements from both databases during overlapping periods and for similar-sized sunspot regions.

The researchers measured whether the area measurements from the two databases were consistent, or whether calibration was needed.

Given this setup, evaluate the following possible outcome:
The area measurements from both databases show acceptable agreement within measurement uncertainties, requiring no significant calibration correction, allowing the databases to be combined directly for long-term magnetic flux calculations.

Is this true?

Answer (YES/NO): NO